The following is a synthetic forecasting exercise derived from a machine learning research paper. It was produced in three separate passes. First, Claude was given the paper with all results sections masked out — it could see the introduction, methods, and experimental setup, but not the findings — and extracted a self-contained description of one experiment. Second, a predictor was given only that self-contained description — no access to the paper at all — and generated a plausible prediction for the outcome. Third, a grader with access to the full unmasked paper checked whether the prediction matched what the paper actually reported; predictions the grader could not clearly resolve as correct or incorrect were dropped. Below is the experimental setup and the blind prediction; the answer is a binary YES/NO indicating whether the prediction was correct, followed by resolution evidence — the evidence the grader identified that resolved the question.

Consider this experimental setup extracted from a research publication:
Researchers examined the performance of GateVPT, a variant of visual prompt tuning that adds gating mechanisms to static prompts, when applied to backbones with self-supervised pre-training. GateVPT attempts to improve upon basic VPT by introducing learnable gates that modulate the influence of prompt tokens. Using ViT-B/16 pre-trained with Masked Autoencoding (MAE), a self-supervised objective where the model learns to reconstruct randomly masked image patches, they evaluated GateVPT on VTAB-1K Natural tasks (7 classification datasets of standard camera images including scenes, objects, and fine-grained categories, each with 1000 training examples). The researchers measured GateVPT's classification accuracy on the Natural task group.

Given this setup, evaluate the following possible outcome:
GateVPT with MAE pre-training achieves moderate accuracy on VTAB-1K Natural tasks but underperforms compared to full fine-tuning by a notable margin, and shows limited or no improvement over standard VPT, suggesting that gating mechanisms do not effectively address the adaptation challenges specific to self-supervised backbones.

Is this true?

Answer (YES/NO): NO